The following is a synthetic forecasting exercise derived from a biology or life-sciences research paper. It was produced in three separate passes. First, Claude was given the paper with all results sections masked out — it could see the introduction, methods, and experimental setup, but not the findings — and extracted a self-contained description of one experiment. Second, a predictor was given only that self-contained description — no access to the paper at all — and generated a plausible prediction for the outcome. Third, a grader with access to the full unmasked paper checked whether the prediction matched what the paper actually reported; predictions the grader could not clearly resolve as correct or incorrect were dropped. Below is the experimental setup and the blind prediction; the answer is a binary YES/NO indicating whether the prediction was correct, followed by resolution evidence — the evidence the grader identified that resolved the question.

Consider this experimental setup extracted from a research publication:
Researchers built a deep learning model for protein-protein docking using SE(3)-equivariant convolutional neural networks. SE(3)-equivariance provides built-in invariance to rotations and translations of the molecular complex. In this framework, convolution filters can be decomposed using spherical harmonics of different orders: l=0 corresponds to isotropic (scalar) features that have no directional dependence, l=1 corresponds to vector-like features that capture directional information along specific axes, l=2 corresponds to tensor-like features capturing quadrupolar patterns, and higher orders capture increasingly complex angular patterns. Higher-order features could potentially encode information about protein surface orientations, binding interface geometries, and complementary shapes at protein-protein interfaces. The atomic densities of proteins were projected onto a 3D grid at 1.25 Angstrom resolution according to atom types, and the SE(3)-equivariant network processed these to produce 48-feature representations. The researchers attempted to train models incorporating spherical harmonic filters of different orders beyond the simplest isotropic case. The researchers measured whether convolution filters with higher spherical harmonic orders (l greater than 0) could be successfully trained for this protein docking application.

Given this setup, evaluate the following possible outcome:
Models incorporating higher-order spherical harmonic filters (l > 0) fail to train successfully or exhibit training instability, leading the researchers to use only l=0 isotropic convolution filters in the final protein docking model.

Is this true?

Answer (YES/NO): YES